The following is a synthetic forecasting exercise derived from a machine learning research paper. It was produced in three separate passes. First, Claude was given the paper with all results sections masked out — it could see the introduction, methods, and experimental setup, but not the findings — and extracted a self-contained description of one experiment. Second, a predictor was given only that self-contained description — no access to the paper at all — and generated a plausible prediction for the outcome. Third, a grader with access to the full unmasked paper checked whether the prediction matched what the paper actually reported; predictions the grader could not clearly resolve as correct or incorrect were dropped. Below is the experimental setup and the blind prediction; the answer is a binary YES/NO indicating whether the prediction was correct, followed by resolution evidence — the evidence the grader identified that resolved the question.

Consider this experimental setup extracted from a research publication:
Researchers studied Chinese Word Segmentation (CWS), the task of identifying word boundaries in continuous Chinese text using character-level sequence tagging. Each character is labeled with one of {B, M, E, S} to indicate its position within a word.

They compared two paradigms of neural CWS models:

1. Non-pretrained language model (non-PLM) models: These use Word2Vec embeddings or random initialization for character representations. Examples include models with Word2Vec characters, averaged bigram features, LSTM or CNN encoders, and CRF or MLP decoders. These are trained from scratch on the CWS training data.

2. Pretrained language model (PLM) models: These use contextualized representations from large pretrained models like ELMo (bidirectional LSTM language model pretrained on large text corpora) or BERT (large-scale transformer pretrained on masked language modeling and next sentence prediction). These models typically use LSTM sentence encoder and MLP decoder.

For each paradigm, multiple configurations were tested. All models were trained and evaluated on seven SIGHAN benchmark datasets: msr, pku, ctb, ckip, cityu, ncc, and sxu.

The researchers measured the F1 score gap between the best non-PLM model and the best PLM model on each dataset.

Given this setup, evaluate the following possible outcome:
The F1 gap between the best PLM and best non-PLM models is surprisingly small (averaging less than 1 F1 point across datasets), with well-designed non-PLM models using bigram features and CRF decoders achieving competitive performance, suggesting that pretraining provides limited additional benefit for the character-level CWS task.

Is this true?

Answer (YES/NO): NO